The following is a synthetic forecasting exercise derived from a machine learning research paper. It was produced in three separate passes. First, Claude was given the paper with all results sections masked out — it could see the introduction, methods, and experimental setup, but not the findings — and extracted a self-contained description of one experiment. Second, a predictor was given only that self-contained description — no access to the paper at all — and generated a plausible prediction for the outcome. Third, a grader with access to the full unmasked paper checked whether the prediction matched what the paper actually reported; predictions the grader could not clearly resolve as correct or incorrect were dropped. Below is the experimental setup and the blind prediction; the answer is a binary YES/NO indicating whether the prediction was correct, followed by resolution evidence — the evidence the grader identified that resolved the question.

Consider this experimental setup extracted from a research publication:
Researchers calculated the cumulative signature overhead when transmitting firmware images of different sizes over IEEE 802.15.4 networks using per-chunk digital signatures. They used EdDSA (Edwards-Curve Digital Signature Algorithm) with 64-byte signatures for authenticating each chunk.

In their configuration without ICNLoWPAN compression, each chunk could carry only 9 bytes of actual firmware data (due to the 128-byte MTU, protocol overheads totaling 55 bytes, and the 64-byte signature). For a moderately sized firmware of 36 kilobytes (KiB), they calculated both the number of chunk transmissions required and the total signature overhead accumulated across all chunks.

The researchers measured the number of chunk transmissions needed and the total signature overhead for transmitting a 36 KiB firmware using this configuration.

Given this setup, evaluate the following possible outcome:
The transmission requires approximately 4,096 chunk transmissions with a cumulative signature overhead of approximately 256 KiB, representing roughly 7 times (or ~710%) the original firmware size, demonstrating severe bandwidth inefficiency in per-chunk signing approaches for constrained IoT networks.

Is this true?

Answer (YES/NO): NO